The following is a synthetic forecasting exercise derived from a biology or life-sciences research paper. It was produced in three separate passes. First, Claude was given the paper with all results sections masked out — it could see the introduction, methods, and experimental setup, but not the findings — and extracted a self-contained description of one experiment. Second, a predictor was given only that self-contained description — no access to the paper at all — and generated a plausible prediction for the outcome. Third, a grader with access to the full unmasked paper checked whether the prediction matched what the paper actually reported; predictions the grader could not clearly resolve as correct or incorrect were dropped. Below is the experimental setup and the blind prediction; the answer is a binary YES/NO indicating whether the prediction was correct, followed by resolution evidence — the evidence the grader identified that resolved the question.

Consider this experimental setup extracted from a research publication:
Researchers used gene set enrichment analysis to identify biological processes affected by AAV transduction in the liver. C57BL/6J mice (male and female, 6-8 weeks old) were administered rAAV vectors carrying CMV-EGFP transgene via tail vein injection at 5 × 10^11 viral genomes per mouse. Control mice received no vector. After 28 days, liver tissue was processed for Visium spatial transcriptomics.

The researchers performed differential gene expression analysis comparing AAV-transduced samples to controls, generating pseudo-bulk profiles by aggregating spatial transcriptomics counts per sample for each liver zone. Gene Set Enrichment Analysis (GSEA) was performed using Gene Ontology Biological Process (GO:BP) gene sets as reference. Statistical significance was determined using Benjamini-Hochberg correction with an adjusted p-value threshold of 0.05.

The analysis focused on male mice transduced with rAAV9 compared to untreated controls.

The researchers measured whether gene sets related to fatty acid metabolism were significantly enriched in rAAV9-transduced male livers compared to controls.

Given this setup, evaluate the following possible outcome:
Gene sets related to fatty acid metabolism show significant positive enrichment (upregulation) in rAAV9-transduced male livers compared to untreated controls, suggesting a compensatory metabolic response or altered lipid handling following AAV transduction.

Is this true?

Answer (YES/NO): YES